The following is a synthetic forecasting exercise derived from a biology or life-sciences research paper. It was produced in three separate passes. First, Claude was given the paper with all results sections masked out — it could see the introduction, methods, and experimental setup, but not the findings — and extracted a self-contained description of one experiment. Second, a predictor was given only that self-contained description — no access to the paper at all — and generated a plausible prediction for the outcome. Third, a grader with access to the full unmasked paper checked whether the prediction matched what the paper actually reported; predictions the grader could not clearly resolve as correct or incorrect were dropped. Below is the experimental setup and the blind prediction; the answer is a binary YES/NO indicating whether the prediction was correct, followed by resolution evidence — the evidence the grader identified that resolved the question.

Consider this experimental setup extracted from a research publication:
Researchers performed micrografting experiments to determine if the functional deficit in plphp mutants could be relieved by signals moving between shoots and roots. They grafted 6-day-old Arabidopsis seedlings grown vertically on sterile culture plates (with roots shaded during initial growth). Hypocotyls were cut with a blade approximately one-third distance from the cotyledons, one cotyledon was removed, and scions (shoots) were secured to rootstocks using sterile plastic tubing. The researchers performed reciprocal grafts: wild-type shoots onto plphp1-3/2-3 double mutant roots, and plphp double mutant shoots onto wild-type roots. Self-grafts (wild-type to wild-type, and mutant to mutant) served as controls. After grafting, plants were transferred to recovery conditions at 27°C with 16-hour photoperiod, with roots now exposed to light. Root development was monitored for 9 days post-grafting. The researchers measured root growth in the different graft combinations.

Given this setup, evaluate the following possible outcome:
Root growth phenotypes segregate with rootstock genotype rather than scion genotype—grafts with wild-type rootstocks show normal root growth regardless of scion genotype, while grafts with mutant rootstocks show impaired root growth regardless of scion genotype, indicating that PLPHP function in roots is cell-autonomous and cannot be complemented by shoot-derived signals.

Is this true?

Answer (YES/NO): NO